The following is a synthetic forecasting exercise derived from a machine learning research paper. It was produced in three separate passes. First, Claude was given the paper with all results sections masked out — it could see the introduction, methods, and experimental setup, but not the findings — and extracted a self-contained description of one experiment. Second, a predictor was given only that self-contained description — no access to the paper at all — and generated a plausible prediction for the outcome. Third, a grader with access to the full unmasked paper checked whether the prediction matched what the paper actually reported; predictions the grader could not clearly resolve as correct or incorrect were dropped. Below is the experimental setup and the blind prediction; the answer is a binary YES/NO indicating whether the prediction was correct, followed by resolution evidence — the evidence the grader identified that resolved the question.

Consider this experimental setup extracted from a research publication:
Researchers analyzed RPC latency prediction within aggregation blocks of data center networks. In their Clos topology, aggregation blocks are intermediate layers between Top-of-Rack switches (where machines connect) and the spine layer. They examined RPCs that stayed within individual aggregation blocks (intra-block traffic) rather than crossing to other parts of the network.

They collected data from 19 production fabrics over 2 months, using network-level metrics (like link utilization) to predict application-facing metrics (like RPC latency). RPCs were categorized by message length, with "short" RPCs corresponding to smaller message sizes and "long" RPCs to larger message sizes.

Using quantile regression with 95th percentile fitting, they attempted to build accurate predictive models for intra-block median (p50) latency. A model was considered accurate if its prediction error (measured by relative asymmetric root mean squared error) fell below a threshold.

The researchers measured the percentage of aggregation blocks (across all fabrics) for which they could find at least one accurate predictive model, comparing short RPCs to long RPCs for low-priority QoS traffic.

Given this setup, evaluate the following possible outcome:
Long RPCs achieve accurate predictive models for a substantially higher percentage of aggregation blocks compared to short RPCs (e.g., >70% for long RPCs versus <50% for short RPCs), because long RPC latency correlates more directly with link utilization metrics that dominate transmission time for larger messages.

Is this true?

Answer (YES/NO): NO